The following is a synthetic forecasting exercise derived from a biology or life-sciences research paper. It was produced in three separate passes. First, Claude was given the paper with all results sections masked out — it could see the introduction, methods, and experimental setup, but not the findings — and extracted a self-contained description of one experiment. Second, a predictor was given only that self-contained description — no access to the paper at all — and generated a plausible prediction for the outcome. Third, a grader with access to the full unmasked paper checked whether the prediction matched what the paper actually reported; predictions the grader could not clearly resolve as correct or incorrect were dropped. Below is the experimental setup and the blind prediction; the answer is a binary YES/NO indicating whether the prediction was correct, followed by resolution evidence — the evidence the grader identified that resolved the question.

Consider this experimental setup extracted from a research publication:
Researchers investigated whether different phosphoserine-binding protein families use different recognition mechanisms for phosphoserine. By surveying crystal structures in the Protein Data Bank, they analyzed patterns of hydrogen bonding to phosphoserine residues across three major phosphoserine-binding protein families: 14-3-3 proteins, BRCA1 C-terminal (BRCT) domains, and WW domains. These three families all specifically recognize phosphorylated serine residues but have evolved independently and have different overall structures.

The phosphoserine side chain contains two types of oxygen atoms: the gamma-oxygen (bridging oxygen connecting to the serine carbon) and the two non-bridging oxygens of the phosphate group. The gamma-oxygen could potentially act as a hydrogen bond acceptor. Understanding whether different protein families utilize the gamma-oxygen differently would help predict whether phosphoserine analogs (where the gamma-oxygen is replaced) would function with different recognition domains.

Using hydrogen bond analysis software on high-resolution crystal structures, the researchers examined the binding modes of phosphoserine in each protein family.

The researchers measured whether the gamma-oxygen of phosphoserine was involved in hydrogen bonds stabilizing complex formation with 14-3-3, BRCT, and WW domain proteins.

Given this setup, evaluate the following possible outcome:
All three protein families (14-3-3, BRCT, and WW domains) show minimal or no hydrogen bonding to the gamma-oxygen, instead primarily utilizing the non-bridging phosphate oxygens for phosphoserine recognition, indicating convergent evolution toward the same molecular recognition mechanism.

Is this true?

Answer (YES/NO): YES